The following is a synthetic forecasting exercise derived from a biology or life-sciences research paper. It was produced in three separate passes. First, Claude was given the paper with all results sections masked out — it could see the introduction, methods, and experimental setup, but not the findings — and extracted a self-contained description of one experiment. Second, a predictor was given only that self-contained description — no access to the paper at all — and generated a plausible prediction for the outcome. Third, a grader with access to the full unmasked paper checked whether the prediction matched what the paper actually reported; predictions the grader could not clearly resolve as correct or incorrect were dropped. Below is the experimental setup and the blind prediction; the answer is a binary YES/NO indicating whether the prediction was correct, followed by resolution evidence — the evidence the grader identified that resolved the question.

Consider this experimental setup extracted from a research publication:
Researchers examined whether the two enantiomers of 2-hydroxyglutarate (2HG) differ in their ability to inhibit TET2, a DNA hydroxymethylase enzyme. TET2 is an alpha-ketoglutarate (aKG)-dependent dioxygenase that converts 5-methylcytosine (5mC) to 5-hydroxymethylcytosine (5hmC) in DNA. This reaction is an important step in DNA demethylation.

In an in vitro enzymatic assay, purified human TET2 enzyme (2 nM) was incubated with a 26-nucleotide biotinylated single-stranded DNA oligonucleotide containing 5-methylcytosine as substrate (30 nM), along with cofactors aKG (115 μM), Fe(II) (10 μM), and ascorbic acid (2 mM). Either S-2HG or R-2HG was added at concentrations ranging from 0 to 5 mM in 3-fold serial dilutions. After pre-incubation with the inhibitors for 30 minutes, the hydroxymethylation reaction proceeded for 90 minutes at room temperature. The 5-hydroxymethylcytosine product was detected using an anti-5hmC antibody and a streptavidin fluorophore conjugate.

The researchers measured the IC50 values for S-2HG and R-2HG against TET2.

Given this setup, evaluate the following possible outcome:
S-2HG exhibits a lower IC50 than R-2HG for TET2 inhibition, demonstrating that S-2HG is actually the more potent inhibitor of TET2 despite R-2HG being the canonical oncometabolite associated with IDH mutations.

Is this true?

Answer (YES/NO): NO